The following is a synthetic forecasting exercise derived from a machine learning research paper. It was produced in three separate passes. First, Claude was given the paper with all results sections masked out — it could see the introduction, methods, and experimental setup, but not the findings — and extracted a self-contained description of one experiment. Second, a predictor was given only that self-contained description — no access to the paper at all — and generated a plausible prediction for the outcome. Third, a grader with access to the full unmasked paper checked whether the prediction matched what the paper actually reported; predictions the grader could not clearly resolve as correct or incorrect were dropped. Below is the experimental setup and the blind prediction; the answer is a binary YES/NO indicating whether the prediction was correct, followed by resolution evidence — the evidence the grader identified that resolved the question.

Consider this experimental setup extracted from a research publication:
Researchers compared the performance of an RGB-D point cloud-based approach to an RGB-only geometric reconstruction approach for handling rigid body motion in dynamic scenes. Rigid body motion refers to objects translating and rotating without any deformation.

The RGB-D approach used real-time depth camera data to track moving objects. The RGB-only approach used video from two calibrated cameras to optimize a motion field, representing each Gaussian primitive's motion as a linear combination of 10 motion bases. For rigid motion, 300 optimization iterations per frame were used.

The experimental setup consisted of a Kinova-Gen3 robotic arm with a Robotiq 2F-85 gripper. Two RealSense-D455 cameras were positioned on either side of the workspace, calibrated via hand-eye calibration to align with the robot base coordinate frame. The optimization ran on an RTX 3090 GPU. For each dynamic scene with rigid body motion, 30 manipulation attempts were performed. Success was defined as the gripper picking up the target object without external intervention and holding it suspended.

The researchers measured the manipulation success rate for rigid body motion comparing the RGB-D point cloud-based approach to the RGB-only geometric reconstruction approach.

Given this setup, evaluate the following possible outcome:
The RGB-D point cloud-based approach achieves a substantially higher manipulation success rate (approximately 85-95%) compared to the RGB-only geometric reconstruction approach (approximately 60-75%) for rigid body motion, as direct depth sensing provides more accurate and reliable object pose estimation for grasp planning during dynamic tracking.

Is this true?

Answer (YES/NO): NO